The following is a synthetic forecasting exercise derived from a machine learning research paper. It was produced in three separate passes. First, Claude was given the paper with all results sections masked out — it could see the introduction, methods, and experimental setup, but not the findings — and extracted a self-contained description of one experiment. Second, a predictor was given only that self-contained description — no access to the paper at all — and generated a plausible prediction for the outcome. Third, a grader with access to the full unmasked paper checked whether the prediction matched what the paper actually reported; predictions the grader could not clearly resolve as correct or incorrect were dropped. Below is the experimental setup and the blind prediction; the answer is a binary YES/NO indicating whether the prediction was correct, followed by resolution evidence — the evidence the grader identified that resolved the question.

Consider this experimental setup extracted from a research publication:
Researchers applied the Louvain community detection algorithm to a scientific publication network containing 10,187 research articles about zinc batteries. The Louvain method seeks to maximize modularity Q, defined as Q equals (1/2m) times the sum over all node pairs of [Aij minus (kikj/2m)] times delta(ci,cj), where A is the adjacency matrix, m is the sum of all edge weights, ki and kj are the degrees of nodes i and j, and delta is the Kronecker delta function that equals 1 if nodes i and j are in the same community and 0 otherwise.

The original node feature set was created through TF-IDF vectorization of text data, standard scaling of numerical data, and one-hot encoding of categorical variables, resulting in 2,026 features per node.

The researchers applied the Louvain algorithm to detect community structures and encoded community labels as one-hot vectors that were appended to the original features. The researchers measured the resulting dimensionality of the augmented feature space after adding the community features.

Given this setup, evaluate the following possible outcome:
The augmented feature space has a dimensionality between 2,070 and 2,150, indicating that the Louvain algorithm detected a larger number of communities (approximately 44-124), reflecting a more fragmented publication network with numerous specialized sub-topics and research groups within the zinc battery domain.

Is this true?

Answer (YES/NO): NO